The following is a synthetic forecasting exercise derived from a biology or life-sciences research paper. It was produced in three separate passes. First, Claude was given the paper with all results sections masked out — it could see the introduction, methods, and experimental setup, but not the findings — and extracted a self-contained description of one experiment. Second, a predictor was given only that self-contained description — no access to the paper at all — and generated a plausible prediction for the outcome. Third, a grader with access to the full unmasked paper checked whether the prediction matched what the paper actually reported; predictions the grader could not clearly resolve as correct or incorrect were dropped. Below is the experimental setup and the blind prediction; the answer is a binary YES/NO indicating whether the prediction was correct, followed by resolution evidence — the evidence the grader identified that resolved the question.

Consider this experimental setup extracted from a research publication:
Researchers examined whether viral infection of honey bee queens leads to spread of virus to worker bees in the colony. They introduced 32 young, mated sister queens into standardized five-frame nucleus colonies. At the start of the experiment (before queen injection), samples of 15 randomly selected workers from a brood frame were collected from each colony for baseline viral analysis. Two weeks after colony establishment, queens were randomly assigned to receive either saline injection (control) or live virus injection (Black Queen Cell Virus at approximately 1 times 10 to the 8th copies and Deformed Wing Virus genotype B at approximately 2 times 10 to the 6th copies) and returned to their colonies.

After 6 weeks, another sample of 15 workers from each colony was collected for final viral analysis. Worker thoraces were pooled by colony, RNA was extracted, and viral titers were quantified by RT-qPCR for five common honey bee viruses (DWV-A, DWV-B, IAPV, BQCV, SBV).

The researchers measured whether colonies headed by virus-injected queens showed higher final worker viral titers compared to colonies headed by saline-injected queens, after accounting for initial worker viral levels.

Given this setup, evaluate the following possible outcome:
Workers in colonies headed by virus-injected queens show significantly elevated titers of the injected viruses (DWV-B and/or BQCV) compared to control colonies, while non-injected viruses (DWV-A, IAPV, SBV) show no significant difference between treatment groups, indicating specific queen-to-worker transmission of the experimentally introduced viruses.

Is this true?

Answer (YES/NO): NO